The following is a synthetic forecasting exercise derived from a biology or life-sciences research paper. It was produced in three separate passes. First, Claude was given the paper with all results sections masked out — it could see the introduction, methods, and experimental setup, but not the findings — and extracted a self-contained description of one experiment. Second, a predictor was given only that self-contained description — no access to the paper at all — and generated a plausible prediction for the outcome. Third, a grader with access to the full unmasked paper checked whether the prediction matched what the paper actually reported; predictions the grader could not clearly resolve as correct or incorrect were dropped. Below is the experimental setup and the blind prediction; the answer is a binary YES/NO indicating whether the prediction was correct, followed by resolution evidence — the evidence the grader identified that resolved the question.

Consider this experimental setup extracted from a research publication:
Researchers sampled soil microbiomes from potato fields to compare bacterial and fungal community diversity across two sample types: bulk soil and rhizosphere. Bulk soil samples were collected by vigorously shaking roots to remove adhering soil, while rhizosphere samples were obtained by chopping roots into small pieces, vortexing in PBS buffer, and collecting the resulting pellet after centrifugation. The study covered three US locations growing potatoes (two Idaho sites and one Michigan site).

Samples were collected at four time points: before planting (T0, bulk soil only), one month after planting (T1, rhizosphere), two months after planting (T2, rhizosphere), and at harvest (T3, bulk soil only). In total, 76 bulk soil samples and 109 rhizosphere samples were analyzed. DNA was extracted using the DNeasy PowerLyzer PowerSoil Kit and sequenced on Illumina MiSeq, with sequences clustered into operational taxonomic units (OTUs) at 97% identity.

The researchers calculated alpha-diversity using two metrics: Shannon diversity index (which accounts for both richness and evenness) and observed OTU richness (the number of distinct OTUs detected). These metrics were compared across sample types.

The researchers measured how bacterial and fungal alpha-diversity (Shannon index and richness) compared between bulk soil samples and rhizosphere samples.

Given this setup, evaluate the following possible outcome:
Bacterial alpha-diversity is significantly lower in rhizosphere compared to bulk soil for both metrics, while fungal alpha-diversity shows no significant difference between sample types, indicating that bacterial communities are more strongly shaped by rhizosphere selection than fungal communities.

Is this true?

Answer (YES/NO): NO